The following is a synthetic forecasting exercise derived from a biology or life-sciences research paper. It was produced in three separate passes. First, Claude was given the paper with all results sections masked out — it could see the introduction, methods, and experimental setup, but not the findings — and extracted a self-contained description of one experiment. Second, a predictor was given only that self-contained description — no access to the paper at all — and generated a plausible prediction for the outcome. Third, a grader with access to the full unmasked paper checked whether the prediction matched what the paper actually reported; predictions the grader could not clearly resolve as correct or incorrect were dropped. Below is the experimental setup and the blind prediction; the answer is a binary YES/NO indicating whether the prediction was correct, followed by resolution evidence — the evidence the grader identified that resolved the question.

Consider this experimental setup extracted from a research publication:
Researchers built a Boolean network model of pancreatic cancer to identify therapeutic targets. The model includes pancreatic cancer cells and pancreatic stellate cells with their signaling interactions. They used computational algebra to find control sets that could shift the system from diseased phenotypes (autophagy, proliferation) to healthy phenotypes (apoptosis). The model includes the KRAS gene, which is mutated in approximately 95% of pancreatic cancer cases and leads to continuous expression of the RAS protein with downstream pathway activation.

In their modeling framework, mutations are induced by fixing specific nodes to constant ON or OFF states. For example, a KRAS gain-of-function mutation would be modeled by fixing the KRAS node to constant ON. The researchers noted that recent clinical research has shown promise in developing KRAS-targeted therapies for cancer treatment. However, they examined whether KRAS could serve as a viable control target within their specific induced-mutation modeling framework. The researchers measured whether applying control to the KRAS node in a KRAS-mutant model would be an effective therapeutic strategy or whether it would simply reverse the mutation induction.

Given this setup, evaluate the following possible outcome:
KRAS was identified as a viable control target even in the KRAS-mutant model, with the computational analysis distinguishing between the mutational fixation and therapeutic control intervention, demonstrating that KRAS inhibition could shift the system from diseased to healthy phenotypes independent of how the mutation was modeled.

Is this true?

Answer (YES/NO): NO